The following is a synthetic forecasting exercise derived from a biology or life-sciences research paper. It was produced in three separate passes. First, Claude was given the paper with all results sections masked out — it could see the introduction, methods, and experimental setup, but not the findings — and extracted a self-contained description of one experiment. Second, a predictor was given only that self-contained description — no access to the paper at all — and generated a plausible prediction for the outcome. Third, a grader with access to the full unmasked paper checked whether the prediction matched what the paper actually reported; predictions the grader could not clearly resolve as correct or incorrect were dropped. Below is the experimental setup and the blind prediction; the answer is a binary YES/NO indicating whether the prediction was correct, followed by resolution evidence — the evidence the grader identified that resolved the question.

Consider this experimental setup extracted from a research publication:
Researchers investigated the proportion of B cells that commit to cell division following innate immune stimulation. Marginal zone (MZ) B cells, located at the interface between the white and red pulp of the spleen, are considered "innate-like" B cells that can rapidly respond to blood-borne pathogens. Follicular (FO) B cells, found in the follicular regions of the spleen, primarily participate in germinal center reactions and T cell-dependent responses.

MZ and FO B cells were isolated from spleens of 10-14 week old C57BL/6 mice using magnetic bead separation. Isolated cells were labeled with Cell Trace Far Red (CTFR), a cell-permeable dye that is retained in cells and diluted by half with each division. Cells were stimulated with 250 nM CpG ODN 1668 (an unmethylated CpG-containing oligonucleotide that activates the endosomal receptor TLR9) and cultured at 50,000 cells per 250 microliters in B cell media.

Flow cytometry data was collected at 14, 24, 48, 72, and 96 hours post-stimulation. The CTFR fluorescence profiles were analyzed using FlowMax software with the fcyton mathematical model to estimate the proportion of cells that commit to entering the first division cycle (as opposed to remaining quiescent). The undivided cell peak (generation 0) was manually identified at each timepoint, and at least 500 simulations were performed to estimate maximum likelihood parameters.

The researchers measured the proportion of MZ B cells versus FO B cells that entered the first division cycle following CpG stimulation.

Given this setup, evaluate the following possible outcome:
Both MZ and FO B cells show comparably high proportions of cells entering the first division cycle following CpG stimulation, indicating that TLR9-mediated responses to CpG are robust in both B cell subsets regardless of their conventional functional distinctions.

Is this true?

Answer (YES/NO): YES